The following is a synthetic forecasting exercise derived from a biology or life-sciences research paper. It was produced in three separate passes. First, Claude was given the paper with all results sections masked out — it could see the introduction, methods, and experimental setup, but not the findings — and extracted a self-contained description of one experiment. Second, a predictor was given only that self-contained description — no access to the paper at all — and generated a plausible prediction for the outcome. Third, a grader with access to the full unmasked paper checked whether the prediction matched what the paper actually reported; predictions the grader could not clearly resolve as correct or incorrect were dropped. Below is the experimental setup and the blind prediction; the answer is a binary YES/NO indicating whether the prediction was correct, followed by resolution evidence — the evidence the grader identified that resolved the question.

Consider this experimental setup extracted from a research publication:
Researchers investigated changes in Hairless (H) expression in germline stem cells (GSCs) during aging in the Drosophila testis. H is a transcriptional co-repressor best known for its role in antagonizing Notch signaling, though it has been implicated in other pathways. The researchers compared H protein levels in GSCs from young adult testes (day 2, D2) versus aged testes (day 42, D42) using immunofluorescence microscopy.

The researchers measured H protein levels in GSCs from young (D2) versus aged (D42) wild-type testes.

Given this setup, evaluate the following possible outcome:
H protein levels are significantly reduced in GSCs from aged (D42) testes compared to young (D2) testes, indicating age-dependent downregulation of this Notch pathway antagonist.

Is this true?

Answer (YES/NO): NO